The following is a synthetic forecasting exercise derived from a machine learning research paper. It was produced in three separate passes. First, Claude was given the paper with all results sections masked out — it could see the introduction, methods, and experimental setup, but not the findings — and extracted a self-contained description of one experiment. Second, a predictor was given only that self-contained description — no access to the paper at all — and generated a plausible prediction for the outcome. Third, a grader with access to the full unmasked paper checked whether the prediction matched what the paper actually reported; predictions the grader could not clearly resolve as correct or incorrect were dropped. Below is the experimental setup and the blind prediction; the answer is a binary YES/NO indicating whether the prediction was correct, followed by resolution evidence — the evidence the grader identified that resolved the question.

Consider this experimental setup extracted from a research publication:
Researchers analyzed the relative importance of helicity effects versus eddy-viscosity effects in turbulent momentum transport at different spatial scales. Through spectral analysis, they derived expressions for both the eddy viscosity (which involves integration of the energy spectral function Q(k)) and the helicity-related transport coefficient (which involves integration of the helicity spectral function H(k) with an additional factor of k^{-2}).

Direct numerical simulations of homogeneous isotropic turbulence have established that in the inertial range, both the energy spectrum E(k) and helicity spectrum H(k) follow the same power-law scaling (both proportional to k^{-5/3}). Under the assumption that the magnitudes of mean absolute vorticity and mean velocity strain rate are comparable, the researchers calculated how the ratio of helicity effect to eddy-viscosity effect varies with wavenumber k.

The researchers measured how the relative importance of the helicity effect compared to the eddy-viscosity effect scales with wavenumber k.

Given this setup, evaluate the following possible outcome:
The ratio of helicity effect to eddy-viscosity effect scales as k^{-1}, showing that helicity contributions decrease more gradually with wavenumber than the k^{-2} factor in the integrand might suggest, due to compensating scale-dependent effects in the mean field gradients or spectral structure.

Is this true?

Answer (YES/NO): YES